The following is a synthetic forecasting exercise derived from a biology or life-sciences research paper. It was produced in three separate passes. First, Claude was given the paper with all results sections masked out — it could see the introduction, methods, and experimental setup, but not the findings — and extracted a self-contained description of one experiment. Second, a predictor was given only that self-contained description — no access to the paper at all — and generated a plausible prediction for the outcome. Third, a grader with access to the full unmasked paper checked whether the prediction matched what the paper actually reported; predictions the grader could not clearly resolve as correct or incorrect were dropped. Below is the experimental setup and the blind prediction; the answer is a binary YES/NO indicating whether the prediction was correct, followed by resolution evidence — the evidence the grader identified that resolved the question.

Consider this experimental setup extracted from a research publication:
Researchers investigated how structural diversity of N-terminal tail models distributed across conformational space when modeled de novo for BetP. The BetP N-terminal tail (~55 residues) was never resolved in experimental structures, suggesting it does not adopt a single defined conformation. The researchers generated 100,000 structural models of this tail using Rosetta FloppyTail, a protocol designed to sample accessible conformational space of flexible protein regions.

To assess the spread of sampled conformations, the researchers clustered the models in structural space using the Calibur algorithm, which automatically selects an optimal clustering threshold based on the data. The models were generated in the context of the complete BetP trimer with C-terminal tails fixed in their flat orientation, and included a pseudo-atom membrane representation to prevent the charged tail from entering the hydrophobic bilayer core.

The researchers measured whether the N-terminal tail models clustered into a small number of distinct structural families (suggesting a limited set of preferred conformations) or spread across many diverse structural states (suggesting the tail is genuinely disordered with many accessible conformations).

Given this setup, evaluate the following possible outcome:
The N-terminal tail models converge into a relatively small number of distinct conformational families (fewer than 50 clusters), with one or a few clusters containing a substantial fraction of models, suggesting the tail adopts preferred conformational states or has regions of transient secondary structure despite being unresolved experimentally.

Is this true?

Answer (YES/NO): NO